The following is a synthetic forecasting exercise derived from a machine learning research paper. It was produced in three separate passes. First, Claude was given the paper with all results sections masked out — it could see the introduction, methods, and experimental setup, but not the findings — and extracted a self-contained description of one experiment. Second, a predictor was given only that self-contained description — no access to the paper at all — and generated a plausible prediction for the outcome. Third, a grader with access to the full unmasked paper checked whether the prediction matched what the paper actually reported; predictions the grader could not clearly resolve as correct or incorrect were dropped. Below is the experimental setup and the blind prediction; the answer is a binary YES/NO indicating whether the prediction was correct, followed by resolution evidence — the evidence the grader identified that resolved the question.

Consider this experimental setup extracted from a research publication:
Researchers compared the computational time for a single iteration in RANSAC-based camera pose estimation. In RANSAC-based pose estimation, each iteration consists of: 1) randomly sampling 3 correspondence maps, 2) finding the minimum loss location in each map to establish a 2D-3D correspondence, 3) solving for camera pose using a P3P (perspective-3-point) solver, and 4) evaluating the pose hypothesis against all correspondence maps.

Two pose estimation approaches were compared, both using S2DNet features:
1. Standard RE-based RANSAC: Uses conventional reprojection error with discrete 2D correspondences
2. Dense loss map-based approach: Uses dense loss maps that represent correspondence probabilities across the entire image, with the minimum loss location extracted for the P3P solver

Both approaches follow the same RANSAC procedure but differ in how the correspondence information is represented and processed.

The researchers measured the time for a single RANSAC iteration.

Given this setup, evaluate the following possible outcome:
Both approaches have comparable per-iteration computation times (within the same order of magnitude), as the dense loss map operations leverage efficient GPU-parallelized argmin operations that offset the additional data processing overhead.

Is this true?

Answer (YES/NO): YES